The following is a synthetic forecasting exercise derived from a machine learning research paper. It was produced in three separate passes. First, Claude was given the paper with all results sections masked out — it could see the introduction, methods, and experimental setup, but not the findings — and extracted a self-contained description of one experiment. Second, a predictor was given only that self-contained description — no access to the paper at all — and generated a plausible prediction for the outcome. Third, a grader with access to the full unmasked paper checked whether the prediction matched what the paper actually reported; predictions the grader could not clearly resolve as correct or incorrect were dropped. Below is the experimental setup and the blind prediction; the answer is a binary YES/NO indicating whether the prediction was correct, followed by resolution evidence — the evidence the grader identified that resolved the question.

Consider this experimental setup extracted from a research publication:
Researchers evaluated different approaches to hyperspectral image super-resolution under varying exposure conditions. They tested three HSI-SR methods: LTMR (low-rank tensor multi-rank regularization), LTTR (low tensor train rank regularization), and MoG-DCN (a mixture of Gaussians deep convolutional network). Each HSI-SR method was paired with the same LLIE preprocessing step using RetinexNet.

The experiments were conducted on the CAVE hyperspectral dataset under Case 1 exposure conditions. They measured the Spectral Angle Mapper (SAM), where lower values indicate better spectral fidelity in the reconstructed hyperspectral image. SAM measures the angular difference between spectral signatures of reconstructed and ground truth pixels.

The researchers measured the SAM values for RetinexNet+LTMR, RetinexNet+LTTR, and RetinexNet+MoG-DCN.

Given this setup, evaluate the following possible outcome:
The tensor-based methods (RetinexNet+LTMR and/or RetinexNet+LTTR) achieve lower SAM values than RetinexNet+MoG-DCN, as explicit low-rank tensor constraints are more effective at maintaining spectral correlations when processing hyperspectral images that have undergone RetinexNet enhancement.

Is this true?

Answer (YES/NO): NO